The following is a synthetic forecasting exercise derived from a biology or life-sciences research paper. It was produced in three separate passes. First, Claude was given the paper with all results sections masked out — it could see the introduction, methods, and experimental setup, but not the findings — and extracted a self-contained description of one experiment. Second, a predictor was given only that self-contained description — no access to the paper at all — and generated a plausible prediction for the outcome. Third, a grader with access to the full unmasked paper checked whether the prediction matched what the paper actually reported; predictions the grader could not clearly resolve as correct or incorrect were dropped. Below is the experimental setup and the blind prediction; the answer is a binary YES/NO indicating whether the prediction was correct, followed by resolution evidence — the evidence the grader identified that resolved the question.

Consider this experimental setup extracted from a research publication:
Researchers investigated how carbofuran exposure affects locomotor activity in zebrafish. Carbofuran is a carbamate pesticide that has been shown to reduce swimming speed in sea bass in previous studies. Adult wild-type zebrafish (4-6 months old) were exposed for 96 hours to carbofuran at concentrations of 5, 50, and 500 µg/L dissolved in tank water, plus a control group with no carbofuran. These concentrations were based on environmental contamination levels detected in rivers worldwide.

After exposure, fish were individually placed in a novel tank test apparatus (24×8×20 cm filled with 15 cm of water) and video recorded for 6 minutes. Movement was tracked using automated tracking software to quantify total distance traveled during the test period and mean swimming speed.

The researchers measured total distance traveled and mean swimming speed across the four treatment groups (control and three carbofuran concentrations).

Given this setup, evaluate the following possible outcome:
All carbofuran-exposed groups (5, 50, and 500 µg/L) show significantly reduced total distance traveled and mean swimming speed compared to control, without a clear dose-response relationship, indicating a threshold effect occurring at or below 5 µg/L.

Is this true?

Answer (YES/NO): NO